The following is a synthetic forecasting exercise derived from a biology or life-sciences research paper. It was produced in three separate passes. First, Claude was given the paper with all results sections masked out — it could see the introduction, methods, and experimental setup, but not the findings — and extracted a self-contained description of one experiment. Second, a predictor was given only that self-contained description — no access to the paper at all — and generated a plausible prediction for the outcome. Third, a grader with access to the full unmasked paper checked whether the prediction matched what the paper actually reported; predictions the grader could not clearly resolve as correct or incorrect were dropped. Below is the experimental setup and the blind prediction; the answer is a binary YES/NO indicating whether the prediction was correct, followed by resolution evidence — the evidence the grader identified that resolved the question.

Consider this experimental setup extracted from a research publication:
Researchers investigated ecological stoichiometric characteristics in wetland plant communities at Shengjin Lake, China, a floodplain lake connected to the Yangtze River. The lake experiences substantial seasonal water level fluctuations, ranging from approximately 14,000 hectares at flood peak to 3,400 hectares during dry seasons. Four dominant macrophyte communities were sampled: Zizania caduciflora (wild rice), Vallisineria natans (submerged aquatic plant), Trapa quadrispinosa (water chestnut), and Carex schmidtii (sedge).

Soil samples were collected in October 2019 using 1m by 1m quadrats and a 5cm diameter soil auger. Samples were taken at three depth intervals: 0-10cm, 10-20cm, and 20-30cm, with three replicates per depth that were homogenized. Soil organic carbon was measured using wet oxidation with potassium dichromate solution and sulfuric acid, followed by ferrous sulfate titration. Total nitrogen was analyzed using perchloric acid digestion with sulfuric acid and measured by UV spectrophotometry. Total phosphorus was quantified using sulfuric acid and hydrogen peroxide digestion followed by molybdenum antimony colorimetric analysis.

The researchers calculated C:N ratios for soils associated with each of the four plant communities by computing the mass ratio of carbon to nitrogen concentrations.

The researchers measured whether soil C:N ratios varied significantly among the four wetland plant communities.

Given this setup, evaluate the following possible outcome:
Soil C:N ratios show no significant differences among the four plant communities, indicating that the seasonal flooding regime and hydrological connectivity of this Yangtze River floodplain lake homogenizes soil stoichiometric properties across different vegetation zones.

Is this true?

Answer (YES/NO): NO